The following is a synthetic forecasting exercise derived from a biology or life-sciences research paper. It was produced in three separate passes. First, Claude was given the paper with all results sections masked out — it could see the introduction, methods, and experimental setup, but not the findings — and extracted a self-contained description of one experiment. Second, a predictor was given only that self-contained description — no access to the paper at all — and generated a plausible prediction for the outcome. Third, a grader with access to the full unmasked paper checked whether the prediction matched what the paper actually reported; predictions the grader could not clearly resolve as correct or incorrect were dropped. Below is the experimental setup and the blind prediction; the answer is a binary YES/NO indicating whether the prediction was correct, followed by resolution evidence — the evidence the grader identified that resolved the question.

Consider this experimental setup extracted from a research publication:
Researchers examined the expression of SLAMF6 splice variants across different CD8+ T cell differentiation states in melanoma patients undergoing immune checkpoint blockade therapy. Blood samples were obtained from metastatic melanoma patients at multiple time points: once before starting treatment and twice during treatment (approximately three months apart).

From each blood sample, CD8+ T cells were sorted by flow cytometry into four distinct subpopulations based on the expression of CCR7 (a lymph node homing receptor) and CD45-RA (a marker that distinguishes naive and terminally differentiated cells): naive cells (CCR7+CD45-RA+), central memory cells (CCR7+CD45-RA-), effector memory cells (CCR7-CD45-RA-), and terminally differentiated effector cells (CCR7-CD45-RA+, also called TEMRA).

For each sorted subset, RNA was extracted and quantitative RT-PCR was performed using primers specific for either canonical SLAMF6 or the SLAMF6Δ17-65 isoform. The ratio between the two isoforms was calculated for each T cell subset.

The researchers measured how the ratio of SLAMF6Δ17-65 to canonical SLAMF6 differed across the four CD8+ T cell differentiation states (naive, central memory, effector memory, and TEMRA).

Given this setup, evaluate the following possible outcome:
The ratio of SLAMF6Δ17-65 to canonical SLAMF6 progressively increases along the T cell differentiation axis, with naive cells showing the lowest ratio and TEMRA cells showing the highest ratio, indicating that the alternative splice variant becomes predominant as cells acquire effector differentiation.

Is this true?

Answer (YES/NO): NO